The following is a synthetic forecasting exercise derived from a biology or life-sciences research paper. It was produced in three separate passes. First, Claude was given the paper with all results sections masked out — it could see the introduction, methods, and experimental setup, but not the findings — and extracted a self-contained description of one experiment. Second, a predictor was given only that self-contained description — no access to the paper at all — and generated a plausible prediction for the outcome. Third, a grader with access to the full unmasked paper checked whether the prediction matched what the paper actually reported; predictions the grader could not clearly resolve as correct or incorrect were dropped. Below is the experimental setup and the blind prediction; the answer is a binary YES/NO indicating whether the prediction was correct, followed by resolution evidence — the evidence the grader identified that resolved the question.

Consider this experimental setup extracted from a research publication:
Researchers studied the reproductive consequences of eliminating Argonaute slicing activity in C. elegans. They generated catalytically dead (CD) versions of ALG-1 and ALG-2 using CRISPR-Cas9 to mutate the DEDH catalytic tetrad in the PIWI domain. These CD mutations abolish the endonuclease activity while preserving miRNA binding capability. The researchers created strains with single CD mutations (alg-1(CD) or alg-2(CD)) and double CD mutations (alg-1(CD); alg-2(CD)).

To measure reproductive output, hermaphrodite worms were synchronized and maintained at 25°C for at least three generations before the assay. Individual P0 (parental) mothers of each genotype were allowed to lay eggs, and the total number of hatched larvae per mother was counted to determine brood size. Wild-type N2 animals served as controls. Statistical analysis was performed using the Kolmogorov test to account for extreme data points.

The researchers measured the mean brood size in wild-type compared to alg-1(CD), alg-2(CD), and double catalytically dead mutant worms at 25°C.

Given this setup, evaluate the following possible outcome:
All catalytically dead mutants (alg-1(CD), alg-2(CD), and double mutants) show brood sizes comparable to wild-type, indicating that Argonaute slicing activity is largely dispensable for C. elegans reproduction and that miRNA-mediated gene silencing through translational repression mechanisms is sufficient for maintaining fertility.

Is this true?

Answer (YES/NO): NO